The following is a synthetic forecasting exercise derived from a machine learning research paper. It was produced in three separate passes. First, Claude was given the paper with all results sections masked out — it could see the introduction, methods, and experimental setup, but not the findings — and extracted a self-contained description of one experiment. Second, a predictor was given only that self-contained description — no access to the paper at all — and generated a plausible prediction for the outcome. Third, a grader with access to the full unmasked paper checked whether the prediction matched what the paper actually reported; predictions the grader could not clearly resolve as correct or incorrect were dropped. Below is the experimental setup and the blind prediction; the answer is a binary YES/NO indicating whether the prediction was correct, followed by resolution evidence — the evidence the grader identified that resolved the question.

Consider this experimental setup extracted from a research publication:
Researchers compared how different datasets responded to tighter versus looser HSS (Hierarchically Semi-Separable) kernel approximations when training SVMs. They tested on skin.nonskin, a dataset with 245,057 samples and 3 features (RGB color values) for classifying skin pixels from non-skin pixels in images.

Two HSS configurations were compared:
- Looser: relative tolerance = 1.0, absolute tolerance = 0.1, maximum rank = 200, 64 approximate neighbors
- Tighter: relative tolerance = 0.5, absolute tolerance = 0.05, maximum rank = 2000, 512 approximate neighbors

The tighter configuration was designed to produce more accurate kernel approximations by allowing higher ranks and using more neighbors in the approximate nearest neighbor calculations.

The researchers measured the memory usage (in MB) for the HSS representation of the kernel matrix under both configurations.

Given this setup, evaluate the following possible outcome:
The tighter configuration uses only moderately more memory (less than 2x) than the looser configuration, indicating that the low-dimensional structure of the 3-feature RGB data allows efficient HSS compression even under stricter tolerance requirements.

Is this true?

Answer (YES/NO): NO